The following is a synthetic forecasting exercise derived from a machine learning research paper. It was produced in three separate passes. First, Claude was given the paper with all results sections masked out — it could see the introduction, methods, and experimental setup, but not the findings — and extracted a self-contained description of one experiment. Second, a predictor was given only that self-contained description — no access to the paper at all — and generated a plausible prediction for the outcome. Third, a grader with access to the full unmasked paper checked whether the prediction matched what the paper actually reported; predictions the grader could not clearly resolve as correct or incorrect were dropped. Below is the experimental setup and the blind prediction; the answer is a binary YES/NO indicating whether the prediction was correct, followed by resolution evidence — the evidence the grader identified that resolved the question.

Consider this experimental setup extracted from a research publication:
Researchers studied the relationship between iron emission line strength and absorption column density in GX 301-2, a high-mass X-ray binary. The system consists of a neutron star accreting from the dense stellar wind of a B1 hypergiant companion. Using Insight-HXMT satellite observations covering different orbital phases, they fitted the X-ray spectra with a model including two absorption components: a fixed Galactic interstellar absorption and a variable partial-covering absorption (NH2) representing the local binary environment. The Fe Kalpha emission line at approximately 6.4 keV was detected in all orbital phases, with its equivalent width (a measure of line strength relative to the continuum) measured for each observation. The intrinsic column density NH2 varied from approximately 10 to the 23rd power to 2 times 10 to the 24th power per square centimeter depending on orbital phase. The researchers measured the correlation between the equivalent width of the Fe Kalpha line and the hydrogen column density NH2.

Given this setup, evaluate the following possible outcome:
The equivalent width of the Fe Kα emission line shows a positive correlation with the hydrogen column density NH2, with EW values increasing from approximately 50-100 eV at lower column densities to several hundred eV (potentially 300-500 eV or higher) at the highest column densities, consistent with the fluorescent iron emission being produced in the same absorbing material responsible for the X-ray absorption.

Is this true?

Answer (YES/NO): YES